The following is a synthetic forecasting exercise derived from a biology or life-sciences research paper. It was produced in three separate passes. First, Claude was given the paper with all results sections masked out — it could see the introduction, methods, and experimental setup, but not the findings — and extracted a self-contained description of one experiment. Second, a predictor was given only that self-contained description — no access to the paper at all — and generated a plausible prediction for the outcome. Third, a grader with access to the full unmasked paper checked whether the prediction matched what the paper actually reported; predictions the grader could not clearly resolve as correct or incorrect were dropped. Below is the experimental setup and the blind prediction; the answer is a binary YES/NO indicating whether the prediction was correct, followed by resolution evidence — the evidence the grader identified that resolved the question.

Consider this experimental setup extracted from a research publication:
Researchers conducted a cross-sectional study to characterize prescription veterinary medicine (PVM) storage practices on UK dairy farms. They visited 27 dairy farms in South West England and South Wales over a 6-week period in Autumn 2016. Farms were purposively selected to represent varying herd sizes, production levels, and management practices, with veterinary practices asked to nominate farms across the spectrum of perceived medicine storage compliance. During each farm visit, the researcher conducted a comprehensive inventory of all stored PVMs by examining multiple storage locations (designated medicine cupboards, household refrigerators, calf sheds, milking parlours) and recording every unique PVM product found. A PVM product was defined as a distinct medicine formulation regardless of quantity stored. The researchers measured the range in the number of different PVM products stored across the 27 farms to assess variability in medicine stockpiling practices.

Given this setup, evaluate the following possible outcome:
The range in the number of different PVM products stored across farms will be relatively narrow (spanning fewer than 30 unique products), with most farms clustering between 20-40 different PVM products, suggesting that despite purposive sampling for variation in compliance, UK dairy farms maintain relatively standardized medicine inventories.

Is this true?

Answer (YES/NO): NO